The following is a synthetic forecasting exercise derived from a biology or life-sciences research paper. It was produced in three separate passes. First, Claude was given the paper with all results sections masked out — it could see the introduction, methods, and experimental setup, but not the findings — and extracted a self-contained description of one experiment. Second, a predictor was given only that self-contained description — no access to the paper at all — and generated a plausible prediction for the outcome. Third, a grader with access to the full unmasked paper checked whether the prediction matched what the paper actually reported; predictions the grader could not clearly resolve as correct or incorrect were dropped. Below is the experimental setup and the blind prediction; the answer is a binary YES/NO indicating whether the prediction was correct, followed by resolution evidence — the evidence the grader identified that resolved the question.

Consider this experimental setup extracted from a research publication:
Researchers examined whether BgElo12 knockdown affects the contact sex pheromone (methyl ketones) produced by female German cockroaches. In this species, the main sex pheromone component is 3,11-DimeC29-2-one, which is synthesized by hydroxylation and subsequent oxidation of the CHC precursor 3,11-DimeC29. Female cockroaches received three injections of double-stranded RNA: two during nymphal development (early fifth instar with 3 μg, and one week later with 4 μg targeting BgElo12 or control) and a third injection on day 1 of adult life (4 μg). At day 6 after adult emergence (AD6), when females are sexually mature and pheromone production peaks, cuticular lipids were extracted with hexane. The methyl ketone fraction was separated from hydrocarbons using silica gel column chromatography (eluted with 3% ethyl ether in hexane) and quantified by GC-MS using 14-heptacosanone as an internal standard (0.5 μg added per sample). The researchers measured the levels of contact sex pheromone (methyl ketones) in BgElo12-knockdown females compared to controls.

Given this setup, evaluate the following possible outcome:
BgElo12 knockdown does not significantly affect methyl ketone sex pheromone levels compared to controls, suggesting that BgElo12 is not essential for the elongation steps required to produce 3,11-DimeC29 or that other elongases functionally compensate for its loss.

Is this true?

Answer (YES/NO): NO